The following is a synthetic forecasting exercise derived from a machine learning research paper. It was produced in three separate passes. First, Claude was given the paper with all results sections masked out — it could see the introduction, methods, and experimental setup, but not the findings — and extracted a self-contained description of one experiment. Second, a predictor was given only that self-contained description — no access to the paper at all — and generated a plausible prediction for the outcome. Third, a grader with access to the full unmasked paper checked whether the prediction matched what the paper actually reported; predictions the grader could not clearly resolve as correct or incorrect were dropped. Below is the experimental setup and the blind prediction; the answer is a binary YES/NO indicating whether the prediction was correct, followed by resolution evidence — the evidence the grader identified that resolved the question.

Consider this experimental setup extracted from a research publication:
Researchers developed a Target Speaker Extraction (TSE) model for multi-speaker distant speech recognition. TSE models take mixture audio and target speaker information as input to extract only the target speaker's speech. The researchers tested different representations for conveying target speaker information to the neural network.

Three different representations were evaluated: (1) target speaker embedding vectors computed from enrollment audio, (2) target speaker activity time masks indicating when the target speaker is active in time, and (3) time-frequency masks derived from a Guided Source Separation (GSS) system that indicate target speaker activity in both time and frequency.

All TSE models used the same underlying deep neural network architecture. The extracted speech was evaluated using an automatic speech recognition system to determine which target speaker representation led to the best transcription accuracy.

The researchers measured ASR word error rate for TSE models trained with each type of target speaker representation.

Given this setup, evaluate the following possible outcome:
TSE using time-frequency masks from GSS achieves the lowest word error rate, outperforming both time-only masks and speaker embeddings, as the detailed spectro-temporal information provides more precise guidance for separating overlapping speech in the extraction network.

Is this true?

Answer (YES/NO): YES